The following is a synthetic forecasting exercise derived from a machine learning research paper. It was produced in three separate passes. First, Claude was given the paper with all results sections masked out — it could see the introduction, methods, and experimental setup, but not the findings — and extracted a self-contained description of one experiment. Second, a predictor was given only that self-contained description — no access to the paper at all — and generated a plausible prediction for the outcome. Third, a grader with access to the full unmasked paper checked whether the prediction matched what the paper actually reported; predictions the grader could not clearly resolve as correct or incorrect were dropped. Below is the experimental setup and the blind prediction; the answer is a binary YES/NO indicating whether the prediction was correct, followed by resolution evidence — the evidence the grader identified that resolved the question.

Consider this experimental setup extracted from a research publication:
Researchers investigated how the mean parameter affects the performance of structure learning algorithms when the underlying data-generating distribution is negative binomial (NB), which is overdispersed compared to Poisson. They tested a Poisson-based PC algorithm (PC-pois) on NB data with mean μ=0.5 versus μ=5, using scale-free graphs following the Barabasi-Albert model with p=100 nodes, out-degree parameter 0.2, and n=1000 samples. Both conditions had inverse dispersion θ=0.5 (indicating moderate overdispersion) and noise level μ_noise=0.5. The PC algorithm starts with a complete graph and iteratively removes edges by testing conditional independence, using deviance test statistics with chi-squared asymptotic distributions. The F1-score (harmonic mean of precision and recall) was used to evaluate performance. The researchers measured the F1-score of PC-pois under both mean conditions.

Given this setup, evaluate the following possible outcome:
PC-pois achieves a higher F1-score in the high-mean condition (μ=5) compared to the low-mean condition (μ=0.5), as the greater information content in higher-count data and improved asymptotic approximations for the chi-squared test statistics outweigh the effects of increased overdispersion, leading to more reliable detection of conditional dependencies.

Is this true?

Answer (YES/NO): NO